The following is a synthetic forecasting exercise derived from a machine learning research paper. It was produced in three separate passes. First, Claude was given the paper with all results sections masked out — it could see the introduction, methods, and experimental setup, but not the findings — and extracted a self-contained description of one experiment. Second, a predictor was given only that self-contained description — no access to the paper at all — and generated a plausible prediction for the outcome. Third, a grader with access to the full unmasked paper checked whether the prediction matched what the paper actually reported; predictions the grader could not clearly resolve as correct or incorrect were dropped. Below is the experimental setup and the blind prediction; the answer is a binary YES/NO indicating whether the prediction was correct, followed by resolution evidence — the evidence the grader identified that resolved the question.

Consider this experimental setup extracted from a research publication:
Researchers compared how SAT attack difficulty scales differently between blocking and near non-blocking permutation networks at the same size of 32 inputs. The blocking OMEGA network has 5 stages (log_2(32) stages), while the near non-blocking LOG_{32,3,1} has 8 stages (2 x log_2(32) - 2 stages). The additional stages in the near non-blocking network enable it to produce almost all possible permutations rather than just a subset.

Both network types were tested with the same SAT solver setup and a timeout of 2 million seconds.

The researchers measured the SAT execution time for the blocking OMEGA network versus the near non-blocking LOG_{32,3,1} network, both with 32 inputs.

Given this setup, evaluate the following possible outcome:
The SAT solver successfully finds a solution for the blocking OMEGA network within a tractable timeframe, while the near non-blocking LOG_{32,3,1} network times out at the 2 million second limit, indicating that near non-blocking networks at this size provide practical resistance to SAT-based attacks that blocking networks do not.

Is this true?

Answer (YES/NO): NO